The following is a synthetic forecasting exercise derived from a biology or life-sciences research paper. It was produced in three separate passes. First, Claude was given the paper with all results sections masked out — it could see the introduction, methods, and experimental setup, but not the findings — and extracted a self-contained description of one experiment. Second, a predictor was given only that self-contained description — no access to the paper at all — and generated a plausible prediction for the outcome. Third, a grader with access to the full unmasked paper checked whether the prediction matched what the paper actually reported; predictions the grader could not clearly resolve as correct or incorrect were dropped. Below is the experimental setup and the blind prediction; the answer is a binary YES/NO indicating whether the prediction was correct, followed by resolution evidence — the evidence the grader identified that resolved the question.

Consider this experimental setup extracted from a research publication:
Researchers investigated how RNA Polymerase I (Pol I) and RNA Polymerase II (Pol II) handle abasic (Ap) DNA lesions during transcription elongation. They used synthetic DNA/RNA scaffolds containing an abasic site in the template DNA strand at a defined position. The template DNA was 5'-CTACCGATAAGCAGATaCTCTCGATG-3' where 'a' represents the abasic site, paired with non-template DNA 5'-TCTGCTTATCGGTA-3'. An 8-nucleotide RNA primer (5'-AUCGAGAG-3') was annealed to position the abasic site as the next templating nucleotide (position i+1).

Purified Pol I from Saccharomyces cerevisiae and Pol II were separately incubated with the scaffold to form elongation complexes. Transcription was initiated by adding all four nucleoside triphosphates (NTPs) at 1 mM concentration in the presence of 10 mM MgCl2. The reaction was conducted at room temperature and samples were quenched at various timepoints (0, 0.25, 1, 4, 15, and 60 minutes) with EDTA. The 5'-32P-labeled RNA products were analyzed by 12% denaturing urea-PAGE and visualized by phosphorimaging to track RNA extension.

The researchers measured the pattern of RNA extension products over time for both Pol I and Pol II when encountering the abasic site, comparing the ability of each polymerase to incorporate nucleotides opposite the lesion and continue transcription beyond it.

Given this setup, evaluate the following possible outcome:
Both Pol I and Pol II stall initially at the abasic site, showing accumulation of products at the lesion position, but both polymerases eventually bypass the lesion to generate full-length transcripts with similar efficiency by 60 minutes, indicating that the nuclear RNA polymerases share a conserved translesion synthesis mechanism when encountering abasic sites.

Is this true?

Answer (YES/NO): NO